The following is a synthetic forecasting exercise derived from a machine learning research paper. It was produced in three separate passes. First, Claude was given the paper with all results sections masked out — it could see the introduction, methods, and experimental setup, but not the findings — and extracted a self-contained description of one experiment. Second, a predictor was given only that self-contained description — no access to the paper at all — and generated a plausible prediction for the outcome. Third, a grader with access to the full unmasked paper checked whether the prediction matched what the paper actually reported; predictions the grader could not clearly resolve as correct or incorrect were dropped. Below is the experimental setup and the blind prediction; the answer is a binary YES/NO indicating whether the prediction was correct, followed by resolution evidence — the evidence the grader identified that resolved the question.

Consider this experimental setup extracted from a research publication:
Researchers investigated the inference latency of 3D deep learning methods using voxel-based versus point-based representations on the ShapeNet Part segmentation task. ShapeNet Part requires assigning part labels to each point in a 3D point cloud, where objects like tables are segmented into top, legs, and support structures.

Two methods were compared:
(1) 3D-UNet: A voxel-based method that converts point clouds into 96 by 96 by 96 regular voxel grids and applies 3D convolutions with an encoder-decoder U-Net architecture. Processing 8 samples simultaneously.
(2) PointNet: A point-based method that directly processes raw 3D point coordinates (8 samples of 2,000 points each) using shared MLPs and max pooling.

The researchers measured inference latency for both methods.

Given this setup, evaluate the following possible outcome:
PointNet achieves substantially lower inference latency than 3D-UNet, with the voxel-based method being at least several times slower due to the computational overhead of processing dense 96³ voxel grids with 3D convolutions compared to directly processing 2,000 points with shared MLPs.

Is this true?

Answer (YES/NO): YES